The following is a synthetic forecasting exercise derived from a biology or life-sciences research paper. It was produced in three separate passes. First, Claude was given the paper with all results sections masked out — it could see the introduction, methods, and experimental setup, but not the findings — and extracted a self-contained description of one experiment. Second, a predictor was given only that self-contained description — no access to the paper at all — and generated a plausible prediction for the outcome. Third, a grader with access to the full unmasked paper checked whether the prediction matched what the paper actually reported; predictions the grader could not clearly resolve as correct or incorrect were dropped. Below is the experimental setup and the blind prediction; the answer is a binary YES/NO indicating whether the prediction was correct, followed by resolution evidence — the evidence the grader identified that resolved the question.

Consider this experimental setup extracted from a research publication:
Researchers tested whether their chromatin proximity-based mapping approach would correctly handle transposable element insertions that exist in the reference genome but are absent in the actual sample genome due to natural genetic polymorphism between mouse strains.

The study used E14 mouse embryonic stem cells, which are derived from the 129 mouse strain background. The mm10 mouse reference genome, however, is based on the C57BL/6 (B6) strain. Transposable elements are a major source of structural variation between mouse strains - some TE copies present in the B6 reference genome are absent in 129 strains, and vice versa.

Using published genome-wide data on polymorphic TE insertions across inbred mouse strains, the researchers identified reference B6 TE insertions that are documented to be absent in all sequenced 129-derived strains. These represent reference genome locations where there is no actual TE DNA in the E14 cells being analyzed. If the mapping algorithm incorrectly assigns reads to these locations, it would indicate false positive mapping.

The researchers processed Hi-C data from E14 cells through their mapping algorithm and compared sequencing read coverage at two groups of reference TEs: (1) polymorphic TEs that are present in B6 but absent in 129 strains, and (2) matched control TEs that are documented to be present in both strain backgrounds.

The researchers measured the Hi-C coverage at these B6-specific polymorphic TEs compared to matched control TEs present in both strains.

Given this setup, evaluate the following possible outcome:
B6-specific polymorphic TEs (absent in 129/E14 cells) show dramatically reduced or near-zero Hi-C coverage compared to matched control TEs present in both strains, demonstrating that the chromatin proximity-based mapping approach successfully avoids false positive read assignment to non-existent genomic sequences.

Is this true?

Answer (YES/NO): YES